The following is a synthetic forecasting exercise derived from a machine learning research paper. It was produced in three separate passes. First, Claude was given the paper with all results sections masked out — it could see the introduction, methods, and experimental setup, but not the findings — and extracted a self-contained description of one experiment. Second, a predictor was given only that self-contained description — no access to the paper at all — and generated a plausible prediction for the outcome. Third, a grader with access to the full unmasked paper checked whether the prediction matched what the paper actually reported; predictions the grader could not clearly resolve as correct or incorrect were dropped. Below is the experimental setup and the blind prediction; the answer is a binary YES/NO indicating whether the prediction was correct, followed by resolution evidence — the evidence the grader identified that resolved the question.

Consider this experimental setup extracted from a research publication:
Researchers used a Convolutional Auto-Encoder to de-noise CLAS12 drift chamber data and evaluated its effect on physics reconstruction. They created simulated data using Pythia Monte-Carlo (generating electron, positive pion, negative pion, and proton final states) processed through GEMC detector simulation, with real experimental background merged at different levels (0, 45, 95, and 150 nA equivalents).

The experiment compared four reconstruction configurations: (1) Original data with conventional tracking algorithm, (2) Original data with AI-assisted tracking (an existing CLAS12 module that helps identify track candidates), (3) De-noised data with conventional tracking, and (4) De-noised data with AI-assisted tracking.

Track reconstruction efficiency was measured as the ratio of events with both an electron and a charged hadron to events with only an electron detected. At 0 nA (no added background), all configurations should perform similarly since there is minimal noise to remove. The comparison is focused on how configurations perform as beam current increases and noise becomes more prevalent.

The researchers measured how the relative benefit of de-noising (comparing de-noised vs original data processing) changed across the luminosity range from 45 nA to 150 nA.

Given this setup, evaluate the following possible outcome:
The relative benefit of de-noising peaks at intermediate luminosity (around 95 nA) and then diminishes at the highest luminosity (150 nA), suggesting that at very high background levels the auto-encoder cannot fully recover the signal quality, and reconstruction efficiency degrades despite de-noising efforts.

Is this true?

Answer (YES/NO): NO